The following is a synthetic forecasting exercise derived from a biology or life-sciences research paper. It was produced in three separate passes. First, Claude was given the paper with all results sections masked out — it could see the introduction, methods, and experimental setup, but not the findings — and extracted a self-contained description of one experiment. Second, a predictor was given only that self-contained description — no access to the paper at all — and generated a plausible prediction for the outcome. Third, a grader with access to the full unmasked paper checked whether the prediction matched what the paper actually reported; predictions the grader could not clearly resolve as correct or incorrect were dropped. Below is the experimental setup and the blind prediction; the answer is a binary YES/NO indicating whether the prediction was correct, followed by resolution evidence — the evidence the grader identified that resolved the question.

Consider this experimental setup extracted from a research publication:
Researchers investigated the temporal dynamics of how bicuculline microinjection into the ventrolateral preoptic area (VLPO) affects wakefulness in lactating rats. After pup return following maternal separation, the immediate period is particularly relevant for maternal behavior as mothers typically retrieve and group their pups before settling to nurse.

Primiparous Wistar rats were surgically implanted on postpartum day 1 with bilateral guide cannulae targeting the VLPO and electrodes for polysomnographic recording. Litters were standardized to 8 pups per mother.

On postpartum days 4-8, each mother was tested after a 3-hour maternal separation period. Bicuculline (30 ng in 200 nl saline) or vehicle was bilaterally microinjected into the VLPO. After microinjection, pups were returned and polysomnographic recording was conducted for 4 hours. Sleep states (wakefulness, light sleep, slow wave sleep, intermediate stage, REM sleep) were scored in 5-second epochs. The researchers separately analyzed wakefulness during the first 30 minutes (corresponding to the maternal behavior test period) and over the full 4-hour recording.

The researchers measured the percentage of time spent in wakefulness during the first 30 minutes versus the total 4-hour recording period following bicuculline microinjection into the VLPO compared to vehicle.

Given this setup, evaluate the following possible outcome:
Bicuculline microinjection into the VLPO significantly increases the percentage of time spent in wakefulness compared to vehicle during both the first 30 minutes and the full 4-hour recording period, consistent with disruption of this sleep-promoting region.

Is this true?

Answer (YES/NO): NO